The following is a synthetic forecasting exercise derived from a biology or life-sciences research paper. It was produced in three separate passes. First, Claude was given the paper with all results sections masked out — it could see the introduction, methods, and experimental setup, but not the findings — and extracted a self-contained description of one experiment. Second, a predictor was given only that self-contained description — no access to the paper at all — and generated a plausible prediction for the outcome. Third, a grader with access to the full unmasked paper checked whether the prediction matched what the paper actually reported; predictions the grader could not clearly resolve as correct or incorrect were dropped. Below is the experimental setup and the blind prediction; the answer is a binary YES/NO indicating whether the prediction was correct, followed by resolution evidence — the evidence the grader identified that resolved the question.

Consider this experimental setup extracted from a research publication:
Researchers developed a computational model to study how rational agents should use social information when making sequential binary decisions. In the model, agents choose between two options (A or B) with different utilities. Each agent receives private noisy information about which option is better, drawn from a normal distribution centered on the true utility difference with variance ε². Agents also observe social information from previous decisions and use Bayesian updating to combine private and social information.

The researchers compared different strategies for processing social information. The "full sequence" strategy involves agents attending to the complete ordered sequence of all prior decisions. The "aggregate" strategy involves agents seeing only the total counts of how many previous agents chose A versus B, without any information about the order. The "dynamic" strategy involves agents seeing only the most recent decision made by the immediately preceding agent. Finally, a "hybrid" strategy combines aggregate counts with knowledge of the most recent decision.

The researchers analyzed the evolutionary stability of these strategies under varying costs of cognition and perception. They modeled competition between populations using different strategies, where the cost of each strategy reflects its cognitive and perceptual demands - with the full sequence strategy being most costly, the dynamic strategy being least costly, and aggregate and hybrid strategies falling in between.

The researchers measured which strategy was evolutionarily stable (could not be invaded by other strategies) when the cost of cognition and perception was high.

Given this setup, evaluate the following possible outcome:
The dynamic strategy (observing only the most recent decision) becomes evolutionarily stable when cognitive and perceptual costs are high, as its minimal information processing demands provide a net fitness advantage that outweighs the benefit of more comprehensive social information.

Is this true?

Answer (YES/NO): YES